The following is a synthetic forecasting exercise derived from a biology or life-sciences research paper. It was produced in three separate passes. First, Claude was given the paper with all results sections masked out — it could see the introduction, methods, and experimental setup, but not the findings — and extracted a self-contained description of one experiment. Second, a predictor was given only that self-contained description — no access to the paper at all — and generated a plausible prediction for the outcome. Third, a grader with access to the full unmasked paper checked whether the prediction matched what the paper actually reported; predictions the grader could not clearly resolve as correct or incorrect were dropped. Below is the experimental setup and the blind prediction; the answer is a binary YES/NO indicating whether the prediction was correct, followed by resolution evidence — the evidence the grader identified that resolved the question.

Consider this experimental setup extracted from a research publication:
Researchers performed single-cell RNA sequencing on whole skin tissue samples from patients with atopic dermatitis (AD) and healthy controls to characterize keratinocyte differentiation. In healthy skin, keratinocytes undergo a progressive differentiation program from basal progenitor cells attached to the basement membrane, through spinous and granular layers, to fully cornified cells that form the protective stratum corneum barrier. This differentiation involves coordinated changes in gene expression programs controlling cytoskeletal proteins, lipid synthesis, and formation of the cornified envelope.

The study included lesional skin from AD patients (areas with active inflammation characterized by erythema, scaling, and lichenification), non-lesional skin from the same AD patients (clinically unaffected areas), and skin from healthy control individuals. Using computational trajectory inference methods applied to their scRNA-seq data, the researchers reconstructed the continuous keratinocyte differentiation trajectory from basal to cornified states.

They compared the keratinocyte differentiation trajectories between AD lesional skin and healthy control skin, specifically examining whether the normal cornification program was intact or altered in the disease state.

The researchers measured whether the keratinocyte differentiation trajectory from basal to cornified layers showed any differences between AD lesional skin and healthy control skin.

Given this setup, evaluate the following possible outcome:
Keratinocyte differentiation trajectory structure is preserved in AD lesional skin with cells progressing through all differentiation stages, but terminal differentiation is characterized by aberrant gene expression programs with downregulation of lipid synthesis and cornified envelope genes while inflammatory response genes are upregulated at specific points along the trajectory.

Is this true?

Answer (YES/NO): NO